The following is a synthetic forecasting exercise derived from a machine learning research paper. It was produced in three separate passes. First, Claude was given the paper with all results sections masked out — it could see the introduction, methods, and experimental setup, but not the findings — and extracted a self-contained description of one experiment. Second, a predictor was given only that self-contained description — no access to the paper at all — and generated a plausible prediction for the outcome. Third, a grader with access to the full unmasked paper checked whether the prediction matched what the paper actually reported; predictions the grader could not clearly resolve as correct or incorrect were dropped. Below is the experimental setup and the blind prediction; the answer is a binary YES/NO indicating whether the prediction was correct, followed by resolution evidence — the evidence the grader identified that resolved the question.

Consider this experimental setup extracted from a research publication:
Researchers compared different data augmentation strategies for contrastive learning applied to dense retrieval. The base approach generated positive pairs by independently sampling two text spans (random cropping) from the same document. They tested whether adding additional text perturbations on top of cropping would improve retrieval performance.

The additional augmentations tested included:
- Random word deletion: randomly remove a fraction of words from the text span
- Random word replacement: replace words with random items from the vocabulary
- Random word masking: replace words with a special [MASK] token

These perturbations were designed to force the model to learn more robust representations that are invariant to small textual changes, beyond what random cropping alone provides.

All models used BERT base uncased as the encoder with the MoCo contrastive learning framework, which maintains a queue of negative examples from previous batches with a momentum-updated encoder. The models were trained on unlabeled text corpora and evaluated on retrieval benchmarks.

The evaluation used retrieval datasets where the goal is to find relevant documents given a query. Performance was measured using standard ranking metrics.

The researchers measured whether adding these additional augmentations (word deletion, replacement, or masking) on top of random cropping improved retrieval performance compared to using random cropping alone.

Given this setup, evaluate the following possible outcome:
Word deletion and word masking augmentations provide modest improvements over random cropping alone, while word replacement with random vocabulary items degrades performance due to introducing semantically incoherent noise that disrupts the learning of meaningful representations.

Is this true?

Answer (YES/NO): NO